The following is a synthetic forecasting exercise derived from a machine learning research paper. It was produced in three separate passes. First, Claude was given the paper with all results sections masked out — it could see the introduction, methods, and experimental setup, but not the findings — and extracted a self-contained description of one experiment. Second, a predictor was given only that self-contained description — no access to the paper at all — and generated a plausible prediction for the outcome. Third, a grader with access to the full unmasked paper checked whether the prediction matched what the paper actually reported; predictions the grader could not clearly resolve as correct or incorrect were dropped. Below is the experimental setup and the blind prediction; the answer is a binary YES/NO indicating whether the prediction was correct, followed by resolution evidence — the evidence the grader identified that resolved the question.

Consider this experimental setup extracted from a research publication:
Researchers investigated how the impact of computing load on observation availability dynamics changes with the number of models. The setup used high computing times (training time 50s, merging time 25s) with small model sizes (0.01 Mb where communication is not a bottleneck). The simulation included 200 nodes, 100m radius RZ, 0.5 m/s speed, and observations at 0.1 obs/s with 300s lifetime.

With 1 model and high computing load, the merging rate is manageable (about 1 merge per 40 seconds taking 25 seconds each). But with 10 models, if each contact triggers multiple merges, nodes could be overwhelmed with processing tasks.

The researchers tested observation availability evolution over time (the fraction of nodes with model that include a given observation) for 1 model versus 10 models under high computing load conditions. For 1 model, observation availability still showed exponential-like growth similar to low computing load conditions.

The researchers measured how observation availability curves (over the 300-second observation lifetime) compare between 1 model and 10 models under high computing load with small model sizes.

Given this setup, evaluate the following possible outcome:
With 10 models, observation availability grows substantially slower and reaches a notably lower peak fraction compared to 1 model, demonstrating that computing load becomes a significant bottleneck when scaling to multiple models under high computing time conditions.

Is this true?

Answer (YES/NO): YES